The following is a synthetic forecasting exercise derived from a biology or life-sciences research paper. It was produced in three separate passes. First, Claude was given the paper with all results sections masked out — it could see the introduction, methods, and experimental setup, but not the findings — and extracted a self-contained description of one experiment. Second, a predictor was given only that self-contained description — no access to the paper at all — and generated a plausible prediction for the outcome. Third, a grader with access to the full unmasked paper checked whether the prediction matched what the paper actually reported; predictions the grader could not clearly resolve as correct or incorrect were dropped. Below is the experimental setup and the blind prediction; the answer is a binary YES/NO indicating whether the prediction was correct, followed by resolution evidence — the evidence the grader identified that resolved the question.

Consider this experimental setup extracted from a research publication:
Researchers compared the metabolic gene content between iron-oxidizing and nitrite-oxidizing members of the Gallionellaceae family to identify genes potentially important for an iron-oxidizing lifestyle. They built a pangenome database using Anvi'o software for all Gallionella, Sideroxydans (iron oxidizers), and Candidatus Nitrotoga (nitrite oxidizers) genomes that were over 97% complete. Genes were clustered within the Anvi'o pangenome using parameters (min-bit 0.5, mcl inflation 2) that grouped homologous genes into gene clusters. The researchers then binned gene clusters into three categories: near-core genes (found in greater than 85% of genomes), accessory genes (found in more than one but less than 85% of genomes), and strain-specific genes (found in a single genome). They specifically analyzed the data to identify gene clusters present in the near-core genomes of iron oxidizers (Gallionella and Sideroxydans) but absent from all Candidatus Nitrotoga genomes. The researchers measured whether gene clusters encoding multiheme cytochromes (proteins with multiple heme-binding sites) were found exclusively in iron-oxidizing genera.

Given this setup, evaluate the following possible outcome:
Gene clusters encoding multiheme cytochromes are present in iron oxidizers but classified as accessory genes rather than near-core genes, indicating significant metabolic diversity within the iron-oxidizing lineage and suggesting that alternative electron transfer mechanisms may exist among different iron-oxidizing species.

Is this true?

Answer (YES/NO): YES